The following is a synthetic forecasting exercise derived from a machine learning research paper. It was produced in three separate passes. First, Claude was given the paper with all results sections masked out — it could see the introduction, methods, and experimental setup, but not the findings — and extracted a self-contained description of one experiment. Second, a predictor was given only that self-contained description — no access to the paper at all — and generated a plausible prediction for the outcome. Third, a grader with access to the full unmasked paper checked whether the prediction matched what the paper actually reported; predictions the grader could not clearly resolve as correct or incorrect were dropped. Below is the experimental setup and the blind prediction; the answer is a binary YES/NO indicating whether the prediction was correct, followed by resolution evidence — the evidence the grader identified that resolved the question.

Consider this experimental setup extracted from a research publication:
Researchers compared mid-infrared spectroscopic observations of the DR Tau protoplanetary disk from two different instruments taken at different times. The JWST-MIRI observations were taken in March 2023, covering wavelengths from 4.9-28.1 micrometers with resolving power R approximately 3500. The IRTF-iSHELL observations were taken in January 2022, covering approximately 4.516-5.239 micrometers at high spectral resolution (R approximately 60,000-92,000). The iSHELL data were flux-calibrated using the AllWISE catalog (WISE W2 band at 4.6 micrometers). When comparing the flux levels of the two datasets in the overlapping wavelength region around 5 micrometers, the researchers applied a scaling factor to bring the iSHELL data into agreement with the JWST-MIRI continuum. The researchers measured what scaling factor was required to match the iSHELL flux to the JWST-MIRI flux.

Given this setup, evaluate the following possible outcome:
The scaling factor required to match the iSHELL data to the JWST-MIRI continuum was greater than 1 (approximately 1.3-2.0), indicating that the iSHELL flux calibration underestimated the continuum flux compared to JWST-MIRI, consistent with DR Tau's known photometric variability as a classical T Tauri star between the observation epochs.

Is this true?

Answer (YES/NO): NO